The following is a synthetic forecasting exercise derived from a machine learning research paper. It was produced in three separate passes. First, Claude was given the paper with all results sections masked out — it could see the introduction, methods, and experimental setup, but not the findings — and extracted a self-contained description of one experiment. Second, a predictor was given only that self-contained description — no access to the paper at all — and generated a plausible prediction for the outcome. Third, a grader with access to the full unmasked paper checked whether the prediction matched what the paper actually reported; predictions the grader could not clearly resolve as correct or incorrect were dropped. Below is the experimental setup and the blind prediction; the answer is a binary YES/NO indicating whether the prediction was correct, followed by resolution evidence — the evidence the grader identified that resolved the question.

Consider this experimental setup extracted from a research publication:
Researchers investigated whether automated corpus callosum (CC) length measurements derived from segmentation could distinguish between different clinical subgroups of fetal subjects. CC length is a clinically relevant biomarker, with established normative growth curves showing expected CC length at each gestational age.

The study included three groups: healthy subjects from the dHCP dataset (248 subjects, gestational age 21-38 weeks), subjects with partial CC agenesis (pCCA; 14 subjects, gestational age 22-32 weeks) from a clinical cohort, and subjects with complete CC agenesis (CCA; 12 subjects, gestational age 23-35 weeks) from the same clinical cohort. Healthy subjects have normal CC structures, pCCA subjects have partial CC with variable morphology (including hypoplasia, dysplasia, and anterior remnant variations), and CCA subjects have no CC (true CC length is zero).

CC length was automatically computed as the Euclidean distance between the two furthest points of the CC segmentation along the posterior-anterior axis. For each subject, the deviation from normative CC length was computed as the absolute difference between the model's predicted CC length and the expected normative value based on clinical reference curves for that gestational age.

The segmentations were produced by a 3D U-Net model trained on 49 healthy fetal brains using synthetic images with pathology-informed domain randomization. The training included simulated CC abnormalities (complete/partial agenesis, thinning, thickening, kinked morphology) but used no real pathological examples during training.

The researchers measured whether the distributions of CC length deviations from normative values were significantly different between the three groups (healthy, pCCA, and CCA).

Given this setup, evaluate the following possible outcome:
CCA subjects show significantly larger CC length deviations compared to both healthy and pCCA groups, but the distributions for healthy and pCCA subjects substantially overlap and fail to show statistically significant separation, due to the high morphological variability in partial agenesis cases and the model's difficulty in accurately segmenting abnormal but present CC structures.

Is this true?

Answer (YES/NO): NO